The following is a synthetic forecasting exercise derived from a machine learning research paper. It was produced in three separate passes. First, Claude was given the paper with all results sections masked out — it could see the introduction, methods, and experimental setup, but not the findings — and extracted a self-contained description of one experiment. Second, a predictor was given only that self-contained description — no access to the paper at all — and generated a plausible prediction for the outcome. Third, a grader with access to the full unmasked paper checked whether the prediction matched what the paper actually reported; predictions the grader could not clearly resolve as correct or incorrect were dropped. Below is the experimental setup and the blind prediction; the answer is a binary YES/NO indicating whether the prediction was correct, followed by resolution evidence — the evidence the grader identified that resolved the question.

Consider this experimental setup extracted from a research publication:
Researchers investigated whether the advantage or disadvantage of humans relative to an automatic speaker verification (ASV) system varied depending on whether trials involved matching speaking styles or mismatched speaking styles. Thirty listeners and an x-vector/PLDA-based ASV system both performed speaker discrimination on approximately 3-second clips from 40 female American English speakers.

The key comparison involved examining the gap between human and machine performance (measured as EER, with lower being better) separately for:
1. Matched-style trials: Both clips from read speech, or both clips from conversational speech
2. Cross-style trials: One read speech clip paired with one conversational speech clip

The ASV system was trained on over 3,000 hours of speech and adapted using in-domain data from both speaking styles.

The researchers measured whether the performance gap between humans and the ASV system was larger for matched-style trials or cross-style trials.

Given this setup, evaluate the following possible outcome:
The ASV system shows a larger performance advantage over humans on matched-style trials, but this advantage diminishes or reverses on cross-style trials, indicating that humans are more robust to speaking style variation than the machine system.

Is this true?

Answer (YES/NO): NO